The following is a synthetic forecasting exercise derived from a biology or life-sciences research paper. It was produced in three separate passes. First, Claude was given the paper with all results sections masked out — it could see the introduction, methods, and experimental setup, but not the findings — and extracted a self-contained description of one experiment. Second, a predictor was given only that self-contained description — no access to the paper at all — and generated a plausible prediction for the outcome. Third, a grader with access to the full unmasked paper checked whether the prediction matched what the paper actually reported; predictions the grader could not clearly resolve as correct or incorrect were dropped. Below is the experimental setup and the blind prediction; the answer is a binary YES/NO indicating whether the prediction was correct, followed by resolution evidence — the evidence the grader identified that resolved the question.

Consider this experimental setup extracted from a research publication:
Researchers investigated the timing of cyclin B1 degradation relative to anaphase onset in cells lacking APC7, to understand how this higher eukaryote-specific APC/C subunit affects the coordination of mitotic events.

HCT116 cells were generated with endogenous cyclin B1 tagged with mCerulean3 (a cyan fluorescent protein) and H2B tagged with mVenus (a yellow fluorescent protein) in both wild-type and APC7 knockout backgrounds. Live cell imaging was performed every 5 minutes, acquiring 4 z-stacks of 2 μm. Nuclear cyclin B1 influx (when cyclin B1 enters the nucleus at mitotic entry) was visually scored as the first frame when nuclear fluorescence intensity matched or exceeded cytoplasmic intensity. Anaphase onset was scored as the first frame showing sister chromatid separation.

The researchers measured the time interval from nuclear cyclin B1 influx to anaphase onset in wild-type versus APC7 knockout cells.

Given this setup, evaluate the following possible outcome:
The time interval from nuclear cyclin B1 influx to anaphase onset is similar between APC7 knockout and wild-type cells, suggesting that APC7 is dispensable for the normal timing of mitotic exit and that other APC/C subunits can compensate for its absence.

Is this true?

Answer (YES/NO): YES